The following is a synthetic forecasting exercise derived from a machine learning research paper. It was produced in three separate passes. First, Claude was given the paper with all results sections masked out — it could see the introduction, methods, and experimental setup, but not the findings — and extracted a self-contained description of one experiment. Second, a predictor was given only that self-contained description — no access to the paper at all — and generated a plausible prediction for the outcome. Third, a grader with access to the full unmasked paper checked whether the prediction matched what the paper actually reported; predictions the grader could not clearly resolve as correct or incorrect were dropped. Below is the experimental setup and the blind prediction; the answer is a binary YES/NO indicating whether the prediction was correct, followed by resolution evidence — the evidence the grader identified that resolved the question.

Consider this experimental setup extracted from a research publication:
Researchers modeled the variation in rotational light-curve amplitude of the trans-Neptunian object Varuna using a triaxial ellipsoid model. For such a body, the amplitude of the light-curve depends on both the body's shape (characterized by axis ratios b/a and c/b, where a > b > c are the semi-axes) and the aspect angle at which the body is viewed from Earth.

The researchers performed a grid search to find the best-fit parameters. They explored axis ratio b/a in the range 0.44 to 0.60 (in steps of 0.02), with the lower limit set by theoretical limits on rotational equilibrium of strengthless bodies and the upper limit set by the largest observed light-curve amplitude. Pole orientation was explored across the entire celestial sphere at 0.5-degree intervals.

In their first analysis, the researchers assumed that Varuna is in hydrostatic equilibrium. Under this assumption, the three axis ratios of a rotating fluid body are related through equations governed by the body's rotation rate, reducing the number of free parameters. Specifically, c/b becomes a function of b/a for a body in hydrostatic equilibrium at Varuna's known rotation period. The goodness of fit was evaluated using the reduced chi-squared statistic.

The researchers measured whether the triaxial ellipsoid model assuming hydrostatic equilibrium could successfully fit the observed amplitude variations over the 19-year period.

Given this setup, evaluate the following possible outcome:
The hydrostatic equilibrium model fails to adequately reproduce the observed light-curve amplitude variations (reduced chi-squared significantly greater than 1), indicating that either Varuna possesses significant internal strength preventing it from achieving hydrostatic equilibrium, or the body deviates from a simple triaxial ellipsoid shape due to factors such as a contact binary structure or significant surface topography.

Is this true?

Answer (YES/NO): NO